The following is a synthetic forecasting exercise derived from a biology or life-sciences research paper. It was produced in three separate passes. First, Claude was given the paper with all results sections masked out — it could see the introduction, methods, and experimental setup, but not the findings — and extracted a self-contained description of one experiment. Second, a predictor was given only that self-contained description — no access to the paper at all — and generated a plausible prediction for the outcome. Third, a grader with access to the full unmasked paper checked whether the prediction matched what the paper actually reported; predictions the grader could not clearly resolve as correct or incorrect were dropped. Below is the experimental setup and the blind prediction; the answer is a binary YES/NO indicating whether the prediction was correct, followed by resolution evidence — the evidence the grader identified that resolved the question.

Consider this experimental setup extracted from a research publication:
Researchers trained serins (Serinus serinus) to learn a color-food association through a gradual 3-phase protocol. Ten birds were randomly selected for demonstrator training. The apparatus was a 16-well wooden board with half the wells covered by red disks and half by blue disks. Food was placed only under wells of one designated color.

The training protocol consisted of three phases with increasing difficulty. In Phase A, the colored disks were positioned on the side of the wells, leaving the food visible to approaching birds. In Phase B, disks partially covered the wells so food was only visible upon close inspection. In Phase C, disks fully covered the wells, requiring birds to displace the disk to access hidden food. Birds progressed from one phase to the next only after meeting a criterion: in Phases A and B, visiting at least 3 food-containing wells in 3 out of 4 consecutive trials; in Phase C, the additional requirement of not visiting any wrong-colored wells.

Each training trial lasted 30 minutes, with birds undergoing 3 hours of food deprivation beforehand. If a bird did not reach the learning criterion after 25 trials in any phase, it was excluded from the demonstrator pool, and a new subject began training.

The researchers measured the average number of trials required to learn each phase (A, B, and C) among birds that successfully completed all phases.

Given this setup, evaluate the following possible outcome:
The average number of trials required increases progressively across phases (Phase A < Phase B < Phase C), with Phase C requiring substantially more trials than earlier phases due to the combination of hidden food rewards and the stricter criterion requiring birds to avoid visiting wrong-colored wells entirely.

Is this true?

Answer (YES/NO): NO